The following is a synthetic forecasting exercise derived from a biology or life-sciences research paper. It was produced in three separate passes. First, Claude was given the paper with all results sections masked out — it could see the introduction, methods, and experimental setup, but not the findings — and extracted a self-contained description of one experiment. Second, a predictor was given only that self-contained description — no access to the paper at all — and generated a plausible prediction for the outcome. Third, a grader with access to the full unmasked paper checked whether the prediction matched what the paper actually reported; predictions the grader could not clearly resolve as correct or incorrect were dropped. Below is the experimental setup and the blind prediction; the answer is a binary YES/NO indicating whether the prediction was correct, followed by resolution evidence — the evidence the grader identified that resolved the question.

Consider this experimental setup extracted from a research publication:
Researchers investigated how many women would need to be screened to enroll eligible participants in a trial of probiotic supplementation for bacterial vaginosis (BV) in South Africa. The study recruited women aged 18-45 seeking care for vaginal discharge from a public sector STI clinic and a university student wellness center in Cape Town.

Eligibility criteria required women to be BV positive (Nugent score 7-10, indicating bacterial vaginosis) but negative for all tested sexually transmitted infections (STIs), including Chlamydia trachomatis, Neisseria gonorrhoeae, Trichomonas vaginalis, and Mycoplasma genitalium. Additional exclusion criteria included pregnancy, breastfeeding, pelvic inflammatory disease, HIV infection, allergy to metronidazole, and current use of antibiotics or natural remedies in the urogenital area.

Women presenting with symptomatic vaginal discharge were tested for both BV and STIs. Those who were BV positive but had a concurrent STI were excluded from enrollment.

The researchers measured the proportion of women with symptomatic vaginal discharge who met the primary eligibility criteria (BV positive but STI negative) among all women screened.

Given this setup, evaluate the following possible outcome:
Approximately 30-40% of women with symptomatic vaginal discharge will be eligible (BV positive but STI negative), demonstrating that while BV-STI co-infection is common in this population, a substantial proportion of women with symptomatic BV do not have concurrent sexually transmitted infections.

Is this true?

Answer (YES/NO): YES